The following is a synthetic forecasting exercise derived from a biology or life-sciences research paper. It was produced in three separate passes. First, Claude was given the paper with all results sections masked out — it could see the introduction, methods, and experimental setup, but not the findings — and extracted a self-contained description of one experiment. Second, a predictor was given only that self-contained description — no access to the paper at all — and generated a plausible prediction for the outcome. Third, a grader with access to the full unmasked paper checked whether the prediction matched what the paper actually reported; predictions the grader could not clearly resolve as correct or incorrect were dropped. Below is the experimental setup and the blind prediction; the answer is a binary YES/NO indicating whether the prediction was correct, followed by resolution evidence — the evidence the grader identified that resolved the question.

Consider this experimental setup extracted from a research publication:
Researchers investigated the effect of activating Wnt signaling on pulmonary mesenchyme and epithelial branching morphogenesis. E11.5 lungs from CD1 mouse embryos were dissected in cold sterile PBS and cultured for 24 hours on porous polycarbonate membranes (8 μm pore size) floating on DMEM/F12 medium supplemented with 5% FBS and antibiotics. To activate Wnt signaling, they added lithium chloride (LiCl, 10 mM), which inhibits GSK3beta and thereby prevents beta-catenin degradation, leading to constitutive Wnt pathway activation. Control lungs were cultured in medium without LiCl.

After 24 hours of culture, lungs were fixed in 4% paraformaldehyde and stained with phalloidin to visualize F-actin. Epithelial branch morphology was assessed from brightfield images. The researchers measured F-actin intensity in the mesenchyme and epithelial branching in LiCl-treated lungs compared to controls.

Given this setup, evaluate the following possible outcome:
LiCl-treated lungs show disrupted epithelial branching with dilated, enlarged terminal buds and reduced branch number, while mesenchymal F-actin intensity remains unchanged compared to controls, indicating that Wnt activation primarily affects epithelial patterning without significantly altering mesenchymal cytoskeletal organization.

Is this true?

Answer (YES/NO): NO